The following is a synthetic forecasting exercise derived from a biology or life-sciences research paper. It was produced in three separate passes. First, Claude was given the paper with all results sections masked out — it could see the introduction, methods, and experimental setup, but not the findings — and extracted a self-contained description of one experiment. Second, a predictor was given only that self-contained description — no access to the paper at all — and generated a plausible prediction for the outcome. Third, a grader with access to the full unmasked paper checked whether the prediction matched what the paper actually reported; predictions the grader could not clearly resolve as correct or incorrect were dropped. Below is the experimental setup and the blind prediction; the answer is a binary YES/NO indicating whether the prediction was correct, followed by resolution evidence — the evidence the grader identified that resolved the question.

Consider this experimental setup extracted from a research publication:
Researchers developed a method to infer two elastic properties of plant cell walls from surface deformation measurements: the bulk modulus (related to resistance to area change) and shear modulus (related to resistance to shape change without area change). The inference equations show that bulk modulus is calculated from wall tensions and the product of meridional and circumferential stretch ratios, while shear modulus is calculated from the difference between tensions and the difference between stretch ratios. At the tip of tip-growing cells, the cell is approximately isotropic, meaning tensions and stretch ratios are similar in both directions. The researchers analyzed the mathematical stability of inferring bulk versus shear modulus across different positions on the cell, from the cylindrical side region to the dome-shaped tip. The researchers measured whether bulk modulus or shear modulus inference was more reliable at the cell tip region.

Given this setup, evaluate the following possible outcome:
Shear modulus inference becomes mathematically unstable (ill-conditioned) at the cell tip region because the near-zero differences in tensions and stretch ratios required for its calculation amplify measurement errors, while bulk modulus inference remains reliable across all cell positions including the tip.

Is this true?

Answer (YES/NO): NO